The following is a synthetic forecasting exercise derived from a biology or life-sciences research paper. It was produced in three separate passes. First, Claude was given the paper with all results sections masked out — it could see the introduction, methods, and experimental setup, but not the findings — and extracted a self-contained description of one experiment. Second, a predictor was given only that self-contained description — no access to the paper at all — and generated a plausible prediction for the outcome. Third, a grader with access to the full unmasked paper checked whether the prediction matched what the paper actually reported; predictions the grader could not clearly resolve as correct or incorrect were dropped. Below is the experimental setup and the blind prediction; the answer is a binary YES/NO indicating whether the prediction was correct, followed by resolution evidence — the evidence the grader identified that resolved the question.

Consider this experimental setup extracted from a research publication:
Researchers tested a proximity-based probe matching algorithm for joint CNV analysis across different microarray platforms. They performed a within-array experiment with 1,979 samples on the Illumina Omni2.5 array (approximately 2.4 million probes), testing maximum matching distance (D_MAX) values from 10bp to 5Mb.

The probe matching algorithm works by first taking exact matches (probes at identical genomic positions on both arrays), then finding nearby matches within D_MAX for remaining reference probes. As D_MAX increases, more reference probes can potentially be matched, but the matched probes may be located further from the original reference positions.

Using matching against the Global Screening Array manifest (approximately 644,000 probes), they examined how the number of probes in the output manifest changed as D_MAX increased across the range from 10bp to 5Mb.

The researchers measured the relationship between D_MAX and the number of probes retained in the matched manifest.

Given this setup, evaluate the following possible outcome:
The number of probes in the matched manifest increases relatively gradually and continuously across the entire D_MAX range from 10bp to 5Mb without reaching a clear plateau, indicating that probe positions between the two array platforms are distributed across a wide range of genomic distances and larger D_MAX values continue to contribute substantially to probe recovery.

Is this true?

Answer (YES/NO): NO